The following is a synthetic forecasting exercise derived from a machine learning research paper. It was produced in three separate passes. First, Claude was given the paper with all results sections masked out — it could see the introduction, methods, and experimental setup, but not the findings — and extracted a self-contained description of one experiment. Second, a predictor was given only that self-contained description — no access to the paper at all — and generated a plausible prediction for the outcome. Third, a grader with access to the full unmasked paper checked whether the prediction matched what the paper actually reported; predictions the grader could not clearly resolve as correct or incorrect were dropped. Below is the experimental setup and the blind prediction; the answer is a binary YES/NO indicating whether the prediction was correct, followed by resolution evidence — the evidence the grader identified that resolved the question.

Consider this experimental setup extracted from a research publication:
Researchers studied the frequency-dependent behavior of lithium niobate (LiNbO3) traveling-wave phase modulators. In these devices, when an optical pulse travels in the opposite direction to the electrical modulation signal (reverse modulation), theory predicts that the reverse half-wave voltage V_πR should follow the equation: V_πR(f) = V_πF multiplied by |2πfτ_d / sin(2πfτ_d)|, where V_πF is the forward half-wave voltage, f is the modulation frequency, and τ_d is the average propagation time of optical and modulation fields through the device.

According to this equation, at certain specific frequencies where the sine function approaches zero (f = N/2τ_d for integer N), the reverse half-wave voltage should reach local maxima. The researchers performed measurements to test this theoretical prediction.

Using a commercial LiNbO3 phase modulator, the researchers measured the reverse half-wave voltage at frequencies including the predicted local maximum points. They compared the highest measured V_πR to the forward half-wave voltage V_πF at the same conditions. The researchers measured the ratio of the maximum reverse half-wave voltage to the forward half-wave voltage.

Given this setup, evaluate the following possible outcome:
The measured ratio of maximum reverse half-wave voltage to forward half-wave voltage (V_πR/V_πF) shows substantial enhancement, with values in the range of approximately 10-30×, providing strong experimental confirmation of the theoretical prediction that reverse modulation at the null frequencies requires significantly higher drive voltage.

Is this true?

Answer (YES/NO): NO